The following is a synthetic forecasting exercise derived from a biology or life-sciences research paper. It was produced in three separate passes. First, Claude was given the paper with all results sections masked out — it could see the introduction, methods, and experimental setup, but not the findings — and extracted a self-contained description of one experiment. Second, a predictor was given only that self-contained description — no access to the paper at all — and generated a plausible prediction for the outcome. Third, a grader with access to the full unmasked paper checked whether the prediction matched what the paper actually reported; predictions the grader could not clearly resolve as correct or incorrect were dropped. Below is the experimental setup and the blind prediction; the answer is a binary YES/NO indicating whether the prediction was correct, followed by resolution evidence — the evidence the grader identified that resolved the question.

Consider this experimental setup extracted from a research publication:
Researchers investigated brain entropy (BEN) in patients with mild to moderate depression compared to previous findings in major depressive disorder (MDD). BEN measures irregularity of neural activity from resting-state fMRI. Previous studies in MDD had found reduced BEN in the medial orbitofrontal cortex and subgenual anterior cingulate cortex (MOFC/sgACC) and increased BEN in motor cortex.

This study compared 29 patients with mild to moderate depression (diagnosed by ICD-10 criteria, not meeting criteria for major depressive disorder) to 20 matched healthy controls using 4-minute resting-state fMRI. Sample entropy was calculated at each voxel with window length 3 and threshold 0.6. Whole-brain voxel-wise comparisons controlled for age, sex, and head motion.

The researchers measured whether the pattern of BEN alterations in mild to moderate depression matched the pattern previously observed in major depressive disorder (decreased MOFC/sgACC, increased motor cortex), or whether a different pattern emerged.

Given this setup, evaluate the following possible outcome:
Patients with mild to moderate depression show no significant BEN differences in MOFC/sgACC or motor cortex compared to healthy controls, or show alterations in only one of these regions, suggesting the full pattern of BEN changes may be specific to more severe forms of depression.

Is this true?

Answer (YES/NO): YES